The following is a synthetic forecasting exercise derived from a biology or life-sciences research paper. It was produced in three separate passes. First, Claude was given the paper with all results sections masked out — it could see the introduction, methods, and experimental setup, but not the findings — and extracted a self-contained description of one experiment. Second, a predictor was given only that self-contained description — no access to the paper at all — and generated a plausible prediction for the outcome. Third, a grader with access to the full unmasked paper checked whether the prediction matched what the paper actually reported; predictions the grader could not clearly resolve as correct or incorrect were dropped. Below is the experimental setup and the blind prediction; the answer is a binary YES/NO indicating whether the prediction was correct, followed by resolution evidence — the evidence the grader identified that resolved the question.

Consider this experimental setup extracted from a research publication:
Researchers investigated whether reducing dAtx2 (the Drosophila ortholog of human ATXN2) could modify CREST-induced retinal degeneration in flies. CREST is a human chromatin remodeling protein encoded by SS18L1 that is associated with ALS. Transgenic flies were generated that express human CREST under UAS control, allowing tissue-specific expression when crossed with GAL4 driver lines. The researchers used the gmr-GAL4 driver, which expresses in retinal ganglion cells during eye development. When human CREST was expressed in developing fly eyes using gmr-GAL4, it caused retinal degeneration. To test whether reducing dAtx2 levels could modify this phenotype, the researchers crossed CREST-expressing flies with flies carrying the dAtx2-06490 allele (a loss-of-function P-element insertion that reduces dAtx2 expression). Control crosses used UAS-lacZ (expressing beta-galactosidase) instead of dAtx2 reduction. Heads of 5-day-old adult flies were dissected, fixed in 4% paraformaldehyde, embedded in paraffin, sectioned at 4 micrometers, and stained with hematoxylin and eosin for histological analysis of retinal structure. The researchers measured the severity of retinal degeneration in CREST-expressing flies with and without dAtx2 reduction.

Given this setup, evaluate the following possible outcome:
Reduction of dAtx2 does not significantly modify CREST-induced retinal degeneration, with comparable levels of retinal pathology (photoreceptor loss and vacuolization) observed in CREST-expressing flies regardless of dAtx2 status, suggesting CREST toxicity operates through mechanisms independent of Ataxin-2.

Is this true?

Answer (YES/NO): NO